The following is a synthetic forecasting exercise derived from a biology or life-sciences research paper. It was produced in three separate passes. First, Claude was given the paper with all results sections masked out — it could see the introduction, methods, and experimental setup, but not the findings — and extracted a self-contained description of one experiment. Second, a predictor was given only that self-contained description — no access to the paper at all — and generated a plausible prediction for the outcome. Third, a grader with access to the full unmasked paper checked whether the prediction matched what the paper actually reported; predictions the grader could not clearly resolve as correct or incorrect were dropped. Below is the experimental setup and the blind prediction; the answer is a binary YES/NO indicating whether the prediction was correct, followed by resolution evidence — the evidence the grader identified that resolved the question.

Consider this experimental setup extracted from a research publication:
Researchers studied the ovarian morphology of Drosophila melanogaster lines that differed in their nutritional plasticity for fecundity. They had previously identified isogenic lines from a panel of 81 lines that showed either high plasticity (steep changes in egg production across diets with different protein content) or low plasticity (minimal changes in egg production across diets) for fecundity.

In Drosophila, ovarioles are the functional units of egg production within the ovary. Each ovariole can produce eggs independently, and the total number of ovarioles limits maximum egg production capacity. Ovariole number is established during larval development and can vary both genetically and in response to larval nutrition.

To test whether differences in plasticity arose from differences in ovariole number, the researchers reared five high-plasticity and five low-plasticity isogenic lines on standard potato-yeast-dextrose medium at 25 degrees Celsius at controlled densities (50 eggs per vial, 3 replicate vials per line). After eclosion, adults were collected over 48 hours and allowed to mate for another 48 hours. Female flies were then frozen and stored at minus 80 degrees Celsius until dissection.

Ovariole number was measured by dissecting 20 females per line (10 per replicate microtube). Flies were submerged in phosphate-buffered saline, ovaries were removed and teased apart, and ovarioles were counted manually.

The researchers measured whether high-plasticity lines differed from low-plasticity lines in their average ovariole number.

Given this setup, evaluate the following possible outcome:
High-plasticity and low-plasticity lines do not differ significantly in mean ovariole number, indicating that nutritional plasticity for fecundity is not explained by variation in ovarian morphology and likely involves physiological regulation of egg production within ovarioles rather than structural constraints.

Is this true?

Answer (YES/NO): YES